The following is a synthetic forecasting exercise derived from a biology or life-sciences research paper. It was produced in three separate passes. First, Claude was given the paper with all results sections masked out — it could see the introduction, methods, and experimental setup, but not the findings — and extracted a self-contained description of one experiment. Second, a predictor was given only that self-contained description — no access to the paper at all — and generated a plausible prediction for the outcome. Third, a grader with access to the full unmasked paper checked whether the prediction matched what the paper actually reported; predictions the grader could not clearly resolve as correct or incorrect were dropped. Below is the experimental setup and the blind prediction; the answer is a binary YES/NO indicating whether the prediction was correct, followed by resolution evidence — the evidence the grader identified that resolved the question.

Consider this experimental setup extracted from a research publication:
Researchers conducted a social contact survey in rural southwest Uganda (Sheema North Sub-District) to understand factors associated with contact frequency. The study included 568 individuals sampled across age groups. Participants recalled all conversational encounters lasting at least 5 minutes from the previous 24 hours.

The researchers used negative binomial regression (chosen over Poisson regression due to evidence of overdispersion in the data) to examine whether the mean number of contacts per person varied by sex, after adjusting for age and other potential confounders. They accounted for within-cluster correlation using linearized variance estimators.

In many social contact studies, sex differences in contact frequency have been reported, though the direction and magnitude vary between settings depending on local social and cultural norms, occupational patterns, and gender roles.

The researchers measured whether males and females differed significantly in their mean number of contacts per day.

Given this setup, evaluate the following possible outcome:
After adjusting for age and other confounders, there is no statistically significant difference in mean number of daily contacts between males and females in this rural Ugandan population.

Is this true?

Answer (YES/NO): YES